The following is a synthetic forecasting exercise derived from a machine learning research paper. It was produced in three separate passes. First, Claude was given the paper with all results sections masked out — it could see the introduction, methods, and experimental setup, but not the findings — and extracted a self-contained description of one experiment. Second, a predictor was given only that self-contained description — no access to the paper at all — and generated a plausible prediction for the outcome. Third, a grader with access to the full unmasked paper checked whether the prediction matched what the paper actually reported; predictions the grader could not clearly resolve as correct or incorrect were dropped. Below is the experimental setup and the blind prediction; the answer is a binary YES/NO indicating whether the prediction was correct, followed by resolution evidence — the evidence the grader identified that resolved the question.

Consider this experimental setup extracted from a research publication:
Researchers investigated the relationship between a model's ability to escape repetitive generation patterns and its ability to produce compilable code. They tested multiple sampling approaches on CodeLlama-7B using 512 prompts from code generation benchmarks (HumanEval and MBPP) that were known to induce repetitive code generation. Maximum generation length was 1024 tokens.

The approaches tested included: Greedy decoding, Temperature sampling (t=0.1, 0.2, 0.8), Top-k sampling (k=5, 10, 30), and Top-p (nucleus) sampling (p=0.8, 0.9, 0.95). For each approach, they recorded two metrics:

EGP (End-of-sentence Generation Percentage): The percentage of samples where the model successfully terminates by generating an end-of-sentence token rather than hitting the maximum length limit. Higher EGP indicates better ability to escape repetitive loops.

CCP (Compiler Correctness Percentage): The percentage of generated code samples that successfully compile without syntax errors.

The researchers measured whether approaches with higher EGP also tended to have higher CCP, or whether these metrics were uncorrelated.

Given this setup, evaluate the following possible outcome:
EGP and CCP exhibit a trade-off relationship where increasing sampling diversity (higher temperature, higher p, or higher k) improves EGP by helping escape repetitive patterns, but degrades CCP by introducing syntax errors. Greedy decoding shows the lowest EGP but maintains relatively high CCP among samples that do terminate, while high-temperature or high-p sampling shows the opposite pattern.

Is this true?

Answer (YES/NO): YES